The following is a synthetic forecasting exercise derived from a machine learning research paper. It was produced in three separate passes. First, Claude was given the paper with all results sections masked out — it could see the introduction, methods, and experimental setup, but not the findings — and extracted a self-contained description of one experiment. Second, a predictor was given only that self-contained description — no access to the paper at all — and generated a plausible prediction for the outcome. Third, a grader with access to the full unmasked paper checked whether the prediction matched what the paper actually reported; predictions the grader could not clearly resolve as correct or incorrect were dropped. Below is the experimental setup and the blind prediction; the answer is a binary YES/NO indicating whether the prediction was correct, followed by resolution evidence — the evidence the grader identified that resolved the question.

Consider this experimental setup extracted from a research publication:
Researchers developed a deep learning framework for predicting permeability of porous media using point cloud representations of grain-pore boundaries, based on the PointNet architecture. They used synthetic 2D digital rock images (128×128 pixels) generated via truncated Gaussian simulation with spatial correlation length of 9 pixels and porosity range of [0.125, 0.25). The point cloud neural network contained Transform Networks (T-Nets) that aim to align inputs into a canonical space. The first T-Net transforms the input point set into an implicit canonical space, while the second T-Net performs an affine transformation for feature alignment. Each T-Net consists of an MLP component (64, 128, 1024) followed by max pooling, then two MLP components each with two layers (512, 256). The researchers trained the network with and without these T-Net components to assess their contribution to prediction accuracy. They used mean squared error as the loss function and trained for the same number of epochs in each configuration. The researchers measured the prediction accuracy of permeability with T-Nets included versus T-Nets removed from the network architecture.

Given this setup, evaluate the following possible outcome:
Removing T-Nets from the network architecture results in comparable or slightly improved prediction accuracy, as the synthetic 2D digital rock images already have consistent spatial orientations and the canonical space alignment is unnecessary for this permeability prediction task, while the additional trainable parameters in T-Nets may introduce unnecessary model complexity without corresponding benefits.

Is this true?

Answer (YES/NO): NO